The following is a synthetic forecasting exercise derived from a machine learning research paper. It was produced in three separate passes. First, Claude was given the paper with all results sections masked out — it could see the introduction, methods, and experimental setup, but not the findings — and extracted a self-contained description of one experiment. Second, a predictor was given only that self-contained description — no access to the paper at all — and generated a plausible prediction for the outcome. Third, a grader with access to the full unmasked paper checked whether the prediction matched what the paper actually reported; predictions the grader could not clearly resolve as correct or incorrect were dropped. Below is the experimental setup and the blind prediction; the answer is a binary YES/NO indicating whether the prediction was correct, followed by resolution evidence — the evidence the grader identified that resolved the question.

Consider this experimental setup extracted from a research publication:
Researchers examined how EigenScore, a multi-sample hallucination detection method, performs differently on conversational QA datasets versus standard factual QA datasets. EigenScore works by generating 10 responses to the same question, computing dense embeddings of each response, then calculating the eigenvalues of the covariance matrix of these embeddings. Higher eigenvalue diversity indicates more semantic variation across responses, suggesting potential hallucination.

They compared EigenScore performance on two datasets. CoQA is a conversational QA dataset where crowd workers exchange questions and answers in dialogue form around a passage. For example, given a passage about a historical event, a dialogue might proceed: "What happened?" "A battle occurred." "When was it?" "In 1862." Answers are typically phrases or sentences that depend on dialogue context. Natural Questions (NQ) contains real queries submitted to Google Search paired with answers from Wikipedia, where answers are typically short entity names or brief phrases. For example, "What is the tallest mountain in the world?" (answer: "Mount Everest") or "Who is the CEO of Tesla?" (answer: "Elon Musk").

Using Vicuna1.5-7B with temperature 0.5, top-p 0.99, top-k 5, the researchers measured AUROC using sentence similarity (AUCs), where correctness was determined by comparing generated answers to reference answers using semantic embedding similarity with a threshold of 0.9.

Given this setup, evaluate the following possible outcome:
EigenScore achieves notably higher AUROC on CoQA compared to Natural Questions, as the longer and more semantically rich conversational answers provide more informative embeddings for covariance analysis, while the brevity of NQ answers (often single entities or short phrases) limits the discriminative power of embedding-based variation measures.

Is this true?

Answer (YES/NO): NO